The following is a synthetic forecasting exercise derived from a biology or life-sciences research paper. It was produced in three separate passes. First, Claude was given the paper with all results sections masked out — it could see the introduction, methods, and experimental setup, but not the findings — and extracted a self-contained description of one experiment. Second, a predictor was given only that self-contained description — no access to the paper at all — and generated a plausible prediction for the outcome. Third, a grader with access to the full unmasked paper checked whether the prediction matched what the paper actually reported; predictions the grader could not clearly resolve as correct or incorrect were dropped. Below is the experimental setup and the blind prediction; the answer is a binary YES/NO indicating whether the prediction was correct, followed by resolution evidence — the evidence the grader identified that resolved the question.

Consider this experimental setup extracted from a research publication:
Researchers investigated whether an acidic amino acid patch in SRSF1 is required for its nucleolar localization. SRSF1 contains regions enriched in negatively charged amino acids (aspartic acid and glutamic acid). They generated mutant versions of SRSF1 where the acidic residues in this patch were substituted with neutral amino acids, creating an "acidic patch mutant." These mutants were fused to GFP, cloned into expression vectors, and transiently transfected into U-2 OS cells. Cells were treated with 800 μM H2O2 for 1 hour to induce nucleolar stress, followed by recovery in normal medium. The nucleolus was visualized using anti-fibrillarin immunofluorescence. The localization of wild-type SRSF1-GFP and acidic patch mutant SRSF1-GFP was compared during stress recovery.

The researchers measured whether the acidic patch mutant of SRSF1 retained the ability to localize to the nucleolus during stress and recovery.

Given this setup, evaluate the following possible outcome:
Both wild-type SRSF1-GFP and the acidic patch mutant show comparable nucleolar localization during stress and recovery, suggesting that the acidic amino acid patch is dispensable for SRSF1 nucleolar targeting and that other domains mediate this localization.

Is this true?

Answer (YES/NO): NO